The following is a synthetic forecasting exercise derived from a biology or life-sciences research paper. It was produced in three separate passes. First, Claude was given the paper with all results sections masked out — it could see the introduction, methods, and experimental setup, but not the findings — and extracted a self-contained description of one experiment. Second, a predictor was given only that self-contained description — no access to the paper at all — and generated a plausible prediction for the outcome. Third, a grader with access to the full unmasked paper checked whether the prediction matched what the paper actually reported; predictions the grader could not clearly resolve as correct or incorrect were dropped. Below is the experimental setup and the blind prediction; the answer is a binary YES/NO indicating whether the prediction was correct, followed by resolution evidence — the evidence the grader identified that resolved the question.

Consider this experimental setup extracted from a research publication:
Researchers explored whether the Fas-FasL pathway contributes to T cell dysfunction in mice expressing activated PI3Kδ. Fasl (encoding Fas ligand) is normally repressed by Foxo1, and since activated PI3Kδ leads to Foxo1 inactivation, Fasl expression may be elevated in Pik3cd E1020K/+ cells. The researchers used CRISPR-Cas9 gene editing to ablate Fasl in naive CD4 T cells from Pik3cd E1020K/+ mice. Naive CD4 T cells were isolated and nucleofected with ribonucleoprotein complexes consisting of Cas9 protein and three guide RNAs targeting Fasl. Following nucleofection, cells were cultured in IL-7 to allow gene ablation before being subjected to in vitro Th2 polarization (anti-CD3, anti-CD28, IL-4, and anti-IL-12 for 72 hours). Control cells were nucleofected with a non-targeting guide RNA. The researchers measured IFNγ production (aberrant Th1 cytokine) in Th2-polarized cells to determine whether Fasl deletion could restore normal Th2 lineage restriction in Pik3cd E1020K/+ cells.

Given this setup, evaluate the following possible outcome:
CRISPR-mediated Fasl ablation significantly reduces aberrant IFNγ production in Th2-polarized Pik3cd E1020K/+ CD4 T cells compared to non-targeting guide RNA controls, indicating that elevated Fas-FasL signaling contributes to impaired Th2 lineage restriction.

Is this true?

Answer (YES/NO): YES